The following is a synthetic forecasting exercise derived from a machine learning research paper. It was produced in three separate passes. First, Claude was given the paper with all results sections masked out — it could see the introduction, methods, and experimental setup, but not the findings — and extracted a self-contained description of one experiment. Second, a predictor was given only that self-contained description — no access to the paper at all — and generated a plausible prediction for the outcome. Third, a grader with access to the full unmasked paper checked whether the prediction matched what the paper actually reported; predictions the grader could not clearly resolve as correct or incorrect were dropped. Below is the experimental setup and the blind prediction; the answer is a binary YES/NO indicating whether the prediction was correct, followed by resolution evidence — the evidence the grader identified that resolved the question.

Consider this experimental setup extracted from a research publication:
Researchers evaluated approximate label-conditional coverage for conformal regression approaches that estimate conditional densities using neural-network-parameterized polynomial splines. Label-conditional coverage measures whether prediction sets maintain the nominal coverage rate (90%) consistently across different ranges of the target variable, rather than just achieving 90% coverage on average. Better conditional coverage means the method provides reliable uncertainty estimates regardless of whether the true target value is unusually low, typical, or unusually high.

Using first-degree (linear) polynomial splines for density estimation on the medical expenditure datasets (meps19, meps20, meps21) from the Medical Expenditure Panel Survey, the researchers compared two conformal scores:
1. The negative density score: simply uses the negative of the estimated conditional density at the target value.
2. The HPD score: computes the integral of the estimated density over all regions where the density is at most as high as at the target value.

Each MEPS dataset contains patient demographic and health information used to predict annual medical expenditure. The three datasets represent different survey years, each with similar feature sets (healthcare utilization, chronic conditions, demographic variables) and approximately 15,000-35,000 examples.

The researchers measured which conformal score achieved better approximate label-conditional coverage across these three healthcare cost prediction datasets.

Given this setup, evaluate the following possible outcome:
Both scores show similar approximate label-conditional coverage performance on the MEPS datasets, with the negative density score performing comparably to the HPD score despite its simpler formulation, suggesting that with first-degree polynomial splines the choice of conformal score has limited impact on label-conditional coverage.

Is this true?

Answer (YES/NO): NO